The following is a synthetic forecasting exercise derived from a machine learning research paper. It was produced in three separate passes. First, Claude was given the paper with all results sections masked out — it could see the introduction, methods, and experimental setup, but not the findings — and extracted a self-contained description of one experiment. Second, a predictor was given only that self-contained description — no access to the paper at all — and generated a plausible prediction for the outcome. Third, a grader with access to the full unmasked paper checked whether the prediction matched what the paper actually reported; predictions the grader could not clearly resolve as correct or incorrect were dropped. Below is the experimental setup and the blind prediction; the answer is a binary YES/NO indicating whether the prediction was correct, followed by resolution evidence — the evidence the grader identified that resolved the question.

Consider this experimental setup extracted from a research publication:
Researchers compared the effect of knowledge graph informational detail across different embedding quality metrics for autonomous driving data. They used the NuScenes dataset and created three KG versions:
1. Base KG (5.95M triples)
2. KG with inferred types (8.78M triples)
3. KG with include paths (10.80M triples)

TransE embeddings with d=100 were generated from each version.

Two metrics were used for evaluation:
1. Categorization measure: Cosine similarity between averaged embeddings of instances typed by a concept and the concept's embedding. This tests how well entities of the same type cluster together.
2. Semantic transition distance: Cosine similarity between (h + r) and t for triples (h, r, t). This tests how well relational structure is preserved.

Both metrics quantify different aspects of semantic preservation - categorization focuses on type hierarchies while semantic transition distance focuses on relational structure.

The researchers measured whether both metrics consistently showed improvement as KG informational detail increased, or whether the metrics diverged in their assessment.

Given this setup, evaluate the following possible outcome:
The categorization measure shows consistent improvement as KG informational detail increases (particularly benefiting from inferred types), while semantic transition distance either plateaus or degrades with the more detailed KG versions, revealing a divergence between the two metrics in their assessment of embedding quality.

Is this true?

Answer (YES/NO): NO